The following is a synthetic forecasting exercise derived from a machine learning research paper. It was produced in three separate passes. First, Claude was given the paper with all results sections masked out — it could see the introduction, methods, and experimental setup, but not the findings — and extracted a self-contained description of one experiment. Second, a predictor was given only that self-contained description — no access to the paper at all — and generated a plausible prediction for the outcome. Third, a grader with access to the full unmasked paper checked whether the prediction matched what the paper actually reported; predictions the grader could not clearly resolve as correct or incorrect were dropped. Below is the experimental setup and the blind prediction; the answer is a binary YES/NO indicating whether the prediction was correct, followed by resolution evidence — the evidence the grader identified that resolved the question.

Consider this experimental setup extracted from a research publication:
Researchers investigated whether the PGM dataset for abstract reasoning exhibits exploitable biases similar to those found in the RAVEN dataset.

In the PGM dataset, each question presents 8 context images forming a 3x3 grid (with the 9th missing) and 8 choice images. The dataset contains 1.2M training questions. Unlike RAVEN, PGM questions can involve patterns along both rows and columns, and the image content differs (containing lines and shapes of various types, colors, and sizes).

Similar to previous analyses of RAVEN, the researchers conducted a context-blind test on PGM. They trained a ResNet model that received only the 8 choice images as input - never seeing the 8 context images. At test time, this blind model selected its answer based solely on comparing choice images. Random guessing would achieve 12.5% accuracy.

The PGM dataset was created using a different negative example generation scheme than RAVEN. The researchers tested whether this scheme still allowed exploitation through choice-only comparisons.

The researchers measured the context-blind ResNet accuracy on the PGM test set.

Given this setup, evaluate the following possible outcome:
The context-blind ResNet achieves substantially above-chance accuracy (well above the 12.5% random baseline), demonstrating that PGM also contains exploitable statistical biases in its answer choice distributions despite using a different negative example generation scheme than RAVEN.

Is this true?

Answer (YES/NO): NO